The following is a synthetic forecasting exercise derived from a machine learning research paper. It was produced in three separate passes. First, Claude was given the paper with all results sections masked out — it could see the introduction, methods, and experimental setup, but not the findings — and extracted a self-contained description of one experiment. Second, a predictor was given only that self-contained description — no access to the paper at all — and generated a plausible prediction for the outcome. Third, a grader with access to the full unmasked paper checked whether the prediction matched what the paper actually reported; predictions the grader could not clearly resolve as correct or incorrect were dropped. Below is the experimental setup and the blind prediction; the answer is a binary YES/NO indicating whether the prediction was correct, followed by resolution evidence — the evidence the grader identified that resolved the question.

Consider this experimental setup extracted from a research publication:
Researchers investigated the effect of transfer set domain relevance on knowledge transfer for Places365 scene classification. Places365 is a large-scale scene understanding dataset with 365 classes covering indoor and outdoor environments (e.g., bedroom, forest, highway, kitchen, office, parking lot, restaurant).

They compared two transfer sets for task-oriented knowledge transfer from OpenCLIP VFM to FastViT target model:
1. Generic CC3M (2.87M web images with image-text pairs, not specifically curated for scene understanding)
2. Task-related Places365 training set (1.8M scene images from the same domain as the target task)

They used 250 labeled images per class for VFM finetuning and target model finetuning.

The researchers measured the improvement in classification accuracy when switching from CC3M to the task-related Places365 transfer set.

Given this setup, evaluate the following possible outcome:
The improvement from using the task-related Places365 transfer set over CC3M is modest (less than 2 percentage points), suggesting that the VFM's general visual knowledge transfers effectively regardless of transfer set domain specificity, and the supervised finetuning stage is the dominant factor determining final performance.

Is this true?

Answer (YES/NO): NO